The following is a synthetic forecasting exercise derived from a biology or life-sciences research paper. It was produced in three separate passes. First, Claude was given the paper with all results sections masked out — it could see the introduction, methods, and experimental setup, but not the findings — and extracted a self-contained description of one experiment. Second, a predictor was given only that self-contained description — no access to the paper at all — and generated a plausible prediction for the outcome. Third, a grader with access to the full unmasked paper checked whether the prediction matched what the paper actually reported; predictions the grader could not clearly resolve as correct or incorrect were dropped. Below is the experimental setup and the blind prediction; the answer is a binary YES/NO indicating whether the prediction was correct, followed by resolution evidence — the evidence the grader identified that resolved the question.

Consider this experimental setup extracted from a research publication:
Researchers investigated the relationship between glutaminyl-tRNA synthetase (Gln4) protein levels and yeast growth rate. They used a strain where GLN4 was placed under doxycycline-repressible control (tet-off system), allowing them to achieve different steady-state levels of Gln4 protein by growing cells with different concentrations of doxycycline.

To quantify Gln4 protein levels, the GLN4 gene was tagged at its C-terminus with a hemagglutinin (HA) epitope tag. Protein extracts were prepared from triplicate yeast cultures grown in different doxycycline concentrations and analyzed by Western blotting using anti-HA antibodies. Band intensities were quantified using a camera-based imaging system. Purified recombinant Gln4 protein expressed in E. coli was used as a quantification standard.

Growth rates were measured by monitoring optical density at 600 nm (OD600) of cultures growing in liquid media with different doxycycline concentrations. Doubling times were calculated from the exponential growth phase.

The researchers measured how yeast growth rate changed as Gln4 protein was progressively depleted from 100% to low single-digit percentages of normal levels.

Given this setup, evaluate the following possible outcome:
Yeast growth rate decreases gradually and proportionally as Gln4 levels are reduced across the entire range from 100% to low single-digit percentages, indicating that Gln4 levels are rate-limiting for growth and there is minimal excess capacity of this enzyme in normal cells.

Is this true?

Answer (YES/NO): NO